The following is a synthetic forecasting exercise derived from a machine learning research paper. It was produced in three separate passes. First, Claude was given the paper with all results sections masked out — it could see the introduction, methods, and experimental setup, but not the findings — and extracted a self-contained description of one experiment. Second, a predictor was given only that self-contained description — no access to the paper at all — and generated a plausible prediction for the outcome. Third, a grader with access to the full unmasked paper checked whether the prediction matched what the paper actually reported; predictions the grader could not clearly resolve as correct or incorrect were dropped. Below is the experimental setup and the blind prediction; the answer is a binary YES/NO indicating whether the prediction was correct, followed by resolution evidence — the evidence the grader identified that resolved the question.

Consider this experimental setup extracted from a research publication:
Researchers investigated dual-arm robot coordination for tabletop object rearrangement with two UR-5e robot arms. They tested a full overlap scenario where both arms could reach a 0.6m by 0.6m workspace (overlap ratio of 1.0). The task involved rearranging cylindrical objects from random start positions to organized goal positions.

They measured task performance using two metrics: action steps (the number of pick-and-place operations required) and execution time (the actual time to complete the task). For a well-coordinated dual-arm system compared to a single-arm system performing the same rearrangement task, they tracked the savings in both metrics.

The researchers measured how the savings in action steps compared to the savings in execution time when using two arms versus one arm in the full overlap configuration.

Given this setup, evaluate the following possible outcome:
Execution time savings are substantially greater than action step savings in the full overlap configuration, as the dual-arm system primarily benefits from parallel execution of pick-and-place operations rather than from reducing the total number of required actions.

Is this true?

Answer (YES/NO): NO